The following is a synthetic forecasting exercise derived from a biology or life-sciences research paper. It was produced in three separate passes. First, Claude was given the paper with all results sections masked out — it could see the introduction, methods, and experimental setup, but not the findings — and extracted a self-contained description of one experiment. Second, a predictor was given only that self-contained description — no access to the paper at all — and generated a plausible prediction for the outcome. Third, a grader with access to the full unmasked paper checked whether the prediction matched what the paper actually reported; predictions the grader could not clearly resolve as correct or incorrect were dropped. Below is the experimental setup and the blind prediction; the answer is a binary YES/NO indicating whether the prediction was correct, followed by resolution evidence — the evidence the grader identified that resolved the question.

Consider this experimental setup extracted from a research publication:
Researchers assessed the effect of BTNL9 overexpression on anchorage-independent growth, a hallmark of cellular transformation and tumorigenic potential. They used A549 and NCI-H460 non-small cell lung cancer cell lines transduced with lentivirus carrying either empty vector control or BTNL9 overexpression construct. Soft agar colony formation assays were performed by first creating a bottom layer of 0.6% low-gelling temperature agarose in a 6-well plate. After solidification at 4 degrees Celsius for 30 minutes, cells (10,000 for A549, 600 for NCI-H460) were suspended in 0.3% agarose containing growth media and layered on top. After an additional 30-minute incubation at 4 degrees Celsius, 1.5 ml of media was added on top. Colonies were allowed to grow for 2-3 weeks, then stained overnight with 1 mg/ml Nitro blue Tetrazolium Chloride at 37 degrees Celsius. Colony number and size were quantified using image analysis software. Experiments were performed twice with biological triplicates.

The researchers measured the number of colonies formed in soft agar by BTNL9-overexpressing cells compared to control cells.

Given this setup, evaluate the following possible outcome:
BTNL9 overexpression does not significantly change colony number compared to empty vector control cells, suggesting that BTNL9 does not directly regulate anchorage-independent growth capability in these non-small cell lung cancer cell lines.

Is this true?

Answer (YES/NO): NO